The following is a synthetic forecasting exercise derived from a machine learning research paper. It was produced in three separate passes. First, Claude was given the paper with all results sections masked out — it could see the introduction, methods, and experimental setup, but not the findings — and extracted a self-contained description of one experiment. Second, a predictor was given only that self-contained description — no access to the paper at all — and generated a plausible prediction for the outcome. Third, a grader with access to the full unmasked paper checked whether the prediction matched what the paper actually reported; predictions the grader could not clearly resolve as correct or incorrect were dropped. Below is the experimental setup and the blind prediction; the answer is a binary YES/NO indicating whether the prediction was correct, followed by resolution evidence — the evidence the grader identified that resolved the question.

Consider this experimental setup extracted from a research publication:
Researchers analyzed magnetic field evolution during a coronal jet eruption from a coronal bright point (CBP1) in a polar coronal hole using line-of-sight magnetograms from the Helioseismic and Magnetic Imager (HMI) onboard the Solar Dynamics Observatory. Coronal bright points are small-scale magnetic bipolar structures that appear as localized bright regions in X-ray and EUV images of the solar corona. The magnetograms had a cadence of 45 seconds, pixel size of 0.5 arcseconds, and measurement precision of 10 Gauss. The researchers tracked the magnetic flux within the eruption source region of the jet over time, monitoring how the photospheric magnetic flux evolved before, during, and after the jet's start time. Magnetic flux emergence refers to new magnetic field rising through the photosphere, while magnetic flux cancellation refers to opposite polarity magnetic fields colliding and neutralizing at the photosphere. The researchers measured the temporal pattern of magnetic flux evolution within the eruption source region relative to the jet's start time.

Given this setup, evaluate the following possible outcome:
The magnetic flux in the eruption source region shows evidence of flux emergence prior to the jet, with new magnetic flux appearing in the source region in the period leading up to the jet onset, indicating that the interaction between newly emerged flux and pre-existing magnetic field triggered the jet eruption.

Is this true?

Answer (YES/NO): YES